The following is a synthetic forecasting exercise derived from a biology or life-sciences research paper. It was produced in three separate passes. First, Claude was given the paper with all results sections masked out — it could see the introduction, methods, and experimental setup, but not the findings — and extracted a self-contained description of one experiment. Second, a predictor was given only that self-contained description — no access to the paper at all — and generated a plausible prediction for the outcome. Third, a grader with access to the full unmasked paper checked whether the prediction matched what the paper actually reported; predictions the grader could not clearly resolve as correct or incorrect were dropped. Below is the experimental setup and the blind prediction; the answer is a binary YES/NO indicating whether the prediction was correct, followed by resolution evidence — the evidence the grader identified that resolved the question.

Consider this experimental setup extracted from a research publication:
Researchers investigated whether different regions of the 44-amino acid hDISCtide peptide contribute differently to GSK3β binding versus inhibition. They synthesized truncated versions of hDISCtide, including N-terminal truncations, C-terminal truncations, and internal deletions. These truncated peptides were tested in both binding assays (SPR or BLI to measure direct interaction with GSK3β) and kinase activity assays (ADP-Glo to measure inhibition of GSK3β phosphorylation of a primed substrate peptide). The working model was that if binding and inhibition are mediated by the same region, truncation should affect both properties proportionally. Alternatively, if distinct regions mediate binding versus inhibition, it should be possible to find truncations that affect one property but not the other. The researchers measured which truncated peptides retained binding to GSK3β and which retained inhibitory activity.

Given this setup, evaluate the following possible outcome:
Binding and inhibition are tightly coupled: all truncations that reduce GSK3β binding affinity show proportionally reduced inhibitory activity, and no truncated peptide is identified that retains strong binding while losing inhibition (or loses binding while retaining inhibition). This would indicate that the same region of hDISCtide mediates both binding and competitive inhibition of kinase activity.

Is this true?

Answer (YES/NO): NO